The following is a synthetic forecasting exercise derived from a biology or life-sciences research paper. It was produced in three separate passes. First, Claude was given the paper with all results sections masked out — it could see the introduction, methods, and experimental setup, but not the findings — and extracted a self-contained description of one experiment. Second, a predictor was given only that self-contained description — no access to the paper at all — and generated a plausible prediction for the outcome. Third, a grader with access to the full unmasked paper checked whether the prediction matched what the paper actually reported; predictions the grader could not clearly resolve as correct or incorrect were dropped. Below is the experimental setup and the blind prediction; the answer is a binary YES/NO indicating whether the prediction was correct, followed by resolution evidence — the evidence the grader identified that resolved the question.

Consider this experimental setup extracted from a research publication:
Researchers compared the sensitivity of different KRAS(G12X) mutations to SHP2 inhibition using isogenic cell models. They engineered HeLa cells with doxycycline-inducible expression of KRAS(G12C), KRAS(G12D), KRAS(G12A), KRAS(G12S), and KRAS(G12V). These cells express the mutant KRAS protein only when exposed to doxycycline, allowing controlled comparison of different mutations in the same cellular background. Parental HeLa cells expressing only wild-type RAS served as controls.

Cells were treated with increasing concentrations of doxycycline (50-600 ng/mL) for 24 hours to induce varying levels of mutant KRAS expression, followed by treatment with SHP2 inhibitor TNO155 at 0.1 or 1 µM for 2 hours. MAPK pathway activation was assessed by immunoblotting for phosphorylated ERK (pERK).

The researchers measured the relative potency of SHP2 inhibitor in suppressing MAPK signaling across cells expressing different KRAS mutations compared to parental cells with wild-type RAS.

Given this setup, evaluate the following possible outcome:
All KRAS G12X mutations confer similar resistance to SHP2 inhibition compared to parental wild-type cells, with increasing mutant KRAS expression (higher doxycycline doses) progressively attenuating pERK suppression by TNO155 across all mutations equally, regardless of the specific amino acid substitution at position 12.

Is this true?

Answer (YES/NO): NO